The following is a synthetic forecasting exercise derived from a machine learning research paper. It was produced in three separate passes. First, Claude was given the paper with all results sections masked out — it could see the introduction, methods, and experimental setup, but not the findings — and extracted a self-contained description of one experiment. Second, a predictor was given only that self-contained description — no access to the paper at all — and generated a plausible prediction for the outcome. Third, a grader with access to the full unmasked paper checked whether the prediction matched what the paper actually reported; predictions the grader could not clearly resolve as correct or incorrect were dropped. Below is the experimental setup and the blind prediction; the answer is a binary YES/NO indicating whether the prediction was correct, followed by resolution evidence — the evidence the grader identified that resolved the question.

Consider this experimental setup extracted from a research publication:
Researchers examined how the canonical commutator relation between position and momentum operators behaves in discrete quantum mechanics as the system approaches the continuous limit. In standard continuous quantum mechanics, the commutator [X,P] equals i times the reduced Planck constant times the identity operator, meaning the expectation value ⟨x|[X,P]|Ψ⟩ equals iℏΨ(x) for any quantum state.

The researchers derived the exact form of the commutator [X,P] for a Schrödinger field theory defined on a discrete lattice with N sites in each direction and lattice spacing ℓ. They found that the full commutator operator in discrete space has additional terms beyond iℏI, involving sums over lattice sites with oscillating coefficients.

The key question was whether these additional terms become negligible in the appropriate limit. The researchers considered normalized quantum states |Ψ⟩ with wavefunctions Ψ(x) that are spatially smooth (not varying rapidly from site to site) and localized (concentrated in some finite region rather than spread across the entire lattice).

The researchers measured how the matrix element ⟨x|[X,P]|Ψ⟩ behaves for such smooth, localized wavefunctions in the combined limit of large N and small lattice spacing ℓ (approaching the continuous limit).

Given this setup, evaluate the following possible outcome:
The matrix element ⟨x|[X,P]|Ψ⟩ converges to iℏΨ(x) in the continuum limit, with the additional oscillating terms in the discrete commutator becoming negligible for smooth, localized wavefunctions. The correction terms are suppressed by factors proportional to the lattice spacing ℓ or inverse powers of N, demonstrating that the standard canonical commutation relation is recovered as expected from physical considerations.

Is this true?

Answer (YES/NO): YES